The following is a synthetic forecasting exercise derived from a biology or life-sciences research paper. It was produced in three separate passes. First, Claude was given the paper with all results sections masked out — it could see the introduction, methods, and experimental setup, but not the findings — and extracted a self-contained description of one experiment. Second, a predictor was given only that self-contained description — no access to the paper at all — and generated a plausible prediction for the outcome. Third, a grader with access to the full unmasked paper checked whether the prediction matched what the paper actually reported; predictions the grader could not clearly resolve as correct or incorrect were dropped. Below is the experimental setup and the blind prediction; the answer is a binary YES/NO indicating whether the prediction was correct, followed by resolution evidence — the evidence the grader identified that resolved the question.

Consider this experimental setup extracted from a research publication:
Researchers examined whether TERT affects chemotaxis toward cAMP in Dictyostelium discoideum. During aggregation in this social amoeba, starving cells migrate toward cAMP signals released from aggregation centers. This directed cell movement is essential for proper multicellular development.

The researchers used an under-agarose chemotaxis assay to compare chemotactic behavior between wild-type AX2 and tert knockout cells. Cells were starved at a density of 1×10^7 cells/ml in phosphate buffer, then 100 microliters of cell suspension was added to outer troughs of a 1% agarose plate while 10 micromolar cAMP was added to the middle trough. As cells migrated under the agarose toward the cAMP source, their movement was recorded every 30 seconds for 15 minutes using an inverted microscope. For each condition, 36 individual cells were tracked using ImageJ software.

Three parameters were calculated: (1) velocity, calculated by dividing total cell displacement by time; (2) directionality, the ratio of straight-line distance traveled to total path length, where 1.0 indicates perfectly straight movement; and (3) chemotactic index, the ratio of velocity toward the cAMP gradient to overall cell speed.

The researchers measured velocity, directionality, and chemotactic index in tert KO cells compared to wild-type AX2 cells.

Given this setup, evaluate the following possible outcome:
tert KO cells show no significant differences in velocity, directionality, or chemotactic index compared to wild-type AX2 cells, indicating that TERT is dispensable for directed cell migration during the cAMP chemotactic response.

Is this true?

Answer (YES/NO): NO